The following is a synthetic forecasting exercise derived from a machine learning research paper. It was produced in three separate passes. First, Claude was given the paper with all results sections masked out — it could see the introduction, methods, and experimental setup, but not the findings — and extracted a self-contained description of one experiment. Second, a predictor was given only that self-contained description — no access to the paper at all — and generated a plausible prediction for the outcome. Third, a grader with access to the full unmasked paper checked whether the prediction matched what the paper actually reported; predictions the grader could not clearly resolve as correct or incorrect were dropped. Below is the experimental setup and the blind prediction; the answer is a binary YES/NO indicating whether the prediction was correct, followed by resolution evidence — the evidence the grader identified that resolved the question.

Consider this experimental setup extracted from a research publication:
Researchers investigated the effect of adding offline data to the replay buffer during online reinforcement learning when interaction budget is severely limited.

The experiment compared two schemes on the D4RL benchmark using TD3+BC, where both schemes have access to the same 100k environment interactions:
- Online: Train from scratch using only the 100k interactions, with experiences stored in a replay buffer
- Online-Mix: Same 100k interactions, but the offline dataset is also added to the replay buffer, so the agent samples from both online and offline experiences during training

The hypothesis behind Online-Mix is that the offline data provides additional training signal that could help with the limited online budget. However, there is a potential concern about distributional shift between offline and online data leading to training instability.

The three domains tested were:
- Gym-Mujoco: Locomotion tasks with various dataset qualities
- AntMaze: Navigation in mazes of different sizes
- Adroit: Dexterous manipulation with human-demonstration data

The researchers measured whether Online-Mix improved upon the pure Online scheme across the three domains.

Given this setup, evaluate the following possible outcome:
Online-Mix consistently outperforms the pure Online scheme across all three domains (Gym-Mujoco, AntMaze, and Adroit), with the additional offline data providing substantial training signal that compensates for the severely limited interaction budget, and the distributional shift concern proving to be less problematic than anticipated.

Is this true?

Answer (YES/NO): NO